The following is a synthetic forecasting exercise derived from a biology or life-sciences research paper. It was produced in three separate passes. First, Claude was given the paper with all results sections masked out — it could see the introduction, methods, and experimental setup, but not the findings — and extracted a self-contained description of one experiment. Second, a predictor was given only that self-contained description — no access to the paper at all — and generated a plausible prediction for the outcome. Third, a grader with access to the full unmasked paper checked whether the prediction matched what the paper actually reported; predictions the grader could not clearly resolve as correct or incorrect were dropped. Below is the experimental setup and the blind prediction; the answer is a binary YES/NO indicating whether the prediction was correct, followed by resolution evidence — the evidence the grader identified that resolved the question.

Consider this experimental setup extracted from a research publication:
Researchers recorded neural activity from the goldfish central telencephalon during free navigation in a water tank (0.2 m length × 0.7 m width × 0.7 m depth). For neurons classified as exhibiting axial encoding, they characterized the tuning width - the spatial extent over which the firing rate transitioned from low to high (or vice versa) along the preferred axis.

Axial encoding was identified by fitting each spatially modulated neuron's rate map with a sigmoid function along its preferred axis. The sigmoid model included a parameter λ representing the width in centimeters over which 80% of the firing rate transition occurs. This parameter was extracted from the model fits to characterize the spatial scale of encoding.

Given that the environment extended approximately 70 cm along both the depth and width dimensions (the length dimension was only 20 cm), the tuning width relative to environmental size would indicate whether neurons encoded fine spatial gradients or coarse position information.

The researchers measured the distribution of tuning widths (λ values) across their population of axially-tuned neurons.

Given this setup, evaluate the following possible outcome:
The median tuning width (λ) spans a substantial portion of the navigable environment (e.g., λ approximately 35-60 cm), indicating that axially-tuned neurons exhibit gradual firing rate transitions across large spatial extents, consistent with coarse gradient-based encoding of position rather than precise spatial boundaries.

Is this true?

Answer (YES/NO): YES